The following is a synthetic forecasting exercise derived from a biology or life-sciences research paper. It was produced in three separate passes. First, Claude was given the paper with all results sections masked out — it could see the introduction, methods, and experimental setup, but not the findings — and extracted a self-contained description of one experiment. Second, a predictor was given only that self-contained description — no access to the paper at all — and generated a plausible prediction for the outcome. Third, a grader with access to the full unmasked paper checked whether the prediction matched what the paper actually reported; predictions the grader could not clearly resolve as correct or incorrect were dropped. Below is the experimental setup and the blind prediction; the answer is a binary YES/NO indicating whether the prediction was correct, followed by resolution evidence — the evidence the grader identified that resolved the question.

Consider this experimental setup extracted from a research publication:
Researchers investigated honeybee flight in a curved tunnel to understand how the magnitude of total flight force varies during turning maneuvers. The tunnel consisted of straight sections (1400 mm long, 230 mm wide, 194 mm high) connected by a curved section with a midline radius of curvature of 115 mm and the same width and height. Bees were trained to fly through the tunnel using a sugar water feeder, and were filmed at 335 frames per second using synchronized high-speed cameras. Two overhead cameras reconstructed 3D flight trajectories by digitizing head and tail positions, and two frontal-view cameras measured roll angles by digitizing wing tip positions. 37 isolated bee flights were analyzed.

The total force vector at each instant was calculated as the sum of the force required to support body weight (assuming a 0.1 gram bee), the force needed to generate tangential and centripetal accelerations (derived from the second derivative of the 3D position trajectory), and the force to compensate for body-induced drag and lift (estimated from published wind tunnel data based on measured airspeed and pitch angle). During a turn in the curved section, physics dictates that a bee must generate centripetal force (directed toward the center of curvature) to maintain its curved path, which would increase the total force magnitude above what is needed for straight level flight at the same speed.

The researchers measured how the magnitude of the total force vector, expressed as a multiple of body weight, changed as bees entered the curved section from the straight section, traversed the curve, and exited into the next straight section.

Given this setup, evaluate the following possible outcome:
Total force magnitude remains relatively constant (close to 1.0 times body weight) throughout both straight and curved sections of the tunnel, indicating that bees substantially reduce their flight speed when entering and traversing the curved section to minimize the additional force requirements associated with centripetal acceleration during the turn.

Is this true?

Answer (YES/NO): NO